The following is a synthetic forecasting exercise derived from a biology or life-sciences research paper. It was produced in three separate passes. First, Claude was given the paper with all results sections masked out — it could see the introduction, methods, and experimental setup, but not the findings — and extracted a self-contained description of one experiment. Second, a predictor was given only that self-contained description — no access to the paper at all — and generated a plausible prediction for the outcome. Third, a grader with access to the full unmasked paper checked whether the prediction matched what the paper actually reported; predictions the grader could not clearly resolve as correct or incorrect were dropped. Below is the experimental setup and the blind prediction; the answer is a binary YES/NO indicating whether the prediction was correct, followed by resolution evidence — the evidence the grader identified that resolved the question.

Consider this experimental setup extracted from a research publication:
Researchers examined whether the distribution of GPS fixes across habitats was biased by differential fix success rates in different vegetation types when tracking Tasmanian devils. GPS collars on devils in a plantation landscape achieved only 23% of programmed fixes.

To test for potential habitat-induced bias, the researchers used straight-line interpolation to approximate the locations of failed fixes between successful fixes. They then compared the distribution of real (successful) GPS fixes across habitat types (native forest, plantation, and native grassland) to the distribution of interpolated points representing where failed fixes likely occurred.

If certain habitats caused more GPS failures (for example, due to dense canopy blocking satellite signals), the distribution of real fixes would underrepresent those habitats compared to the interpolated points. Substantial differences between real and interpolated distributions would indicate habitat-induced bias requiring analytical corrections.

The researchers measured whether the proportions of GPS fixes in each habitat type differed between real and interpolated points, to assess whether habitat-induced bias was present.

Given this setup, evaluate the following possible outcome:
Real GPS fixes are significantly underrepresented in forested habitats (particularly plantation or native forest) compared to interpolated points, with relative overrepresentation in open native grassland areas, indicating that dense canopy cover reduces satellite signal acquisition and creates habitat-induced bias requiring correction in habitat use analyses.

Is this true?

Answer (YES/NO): NO